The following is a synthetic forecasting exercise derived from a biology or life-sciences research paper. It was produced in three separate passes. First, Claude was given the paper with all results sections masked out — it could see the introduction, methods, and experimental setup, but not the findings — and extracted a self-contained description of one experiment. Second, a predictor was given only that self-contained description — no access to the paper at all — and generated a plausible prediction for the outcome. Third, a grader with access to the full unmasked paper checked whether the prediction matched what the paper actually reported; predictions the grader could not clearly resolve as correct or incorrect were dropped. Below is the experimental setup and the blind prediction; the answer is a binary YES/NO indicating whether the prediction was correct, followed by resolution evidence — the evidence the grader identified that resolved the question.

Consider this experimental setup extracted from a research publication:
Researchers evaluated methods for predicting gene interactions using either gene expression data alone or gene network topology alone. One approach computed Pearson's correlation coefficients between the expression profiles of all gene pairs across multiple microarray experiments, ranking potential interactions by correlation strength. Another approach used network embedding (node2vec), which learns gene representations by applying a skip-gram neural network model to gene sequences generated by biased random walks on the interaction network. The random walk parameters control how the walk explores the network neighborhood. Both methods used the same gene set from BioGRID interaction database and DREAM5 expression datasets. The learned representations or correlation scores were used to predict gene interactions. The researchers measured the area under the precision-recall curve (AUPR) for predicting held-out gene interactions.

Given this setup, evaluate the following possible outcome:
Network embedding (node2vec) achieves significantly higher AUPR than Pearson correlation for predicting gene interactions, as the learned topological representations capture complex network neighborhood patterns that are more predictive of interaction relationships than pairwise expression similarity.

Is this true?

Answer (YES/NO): YES